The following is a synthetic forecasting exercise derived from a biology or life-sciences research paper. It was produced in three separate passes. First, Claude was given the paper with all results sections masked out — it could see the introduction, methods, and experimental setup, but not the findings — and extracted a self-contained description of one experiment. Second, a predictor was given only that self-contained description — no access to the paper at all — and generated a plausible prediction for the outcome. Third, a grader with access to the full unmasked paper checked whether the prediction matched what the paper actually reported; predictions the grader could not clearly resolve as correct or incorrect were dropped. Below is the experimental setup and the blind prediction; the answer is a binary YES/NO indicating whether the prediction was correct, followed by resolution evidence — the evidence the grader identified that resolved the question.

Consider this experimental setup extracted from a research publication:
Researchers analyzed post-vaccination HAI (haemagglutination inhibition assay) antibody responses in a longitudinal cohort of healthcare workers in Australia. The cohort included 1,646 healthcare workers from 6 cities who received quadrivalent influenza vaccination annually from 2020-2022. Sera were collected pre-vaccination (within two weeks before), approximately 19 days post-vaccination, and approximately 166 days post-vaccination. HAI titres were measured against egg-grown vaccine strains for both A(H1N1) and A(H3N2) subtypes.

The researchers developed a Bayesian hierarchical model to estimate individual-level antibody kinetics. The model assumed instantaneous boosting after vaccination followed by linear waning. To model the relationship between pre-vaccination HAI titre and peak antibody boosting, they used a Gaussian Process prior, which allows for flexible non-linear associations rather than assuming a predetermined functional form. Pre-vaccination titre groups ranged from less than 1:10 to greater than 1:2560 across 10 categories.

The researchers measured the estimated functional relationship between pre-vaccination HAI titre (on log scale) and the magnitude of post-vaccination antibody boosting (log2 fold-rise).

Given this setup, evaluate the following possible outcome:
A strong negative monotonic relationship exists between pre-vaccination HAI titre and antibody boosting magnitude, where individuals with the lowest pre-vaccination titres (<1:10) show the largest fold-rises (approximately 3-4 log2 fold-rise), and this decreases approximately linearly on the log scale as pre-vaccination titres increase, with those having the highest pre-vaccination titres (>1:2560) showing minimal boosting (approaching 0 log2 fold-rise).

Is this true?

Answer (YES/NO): NO